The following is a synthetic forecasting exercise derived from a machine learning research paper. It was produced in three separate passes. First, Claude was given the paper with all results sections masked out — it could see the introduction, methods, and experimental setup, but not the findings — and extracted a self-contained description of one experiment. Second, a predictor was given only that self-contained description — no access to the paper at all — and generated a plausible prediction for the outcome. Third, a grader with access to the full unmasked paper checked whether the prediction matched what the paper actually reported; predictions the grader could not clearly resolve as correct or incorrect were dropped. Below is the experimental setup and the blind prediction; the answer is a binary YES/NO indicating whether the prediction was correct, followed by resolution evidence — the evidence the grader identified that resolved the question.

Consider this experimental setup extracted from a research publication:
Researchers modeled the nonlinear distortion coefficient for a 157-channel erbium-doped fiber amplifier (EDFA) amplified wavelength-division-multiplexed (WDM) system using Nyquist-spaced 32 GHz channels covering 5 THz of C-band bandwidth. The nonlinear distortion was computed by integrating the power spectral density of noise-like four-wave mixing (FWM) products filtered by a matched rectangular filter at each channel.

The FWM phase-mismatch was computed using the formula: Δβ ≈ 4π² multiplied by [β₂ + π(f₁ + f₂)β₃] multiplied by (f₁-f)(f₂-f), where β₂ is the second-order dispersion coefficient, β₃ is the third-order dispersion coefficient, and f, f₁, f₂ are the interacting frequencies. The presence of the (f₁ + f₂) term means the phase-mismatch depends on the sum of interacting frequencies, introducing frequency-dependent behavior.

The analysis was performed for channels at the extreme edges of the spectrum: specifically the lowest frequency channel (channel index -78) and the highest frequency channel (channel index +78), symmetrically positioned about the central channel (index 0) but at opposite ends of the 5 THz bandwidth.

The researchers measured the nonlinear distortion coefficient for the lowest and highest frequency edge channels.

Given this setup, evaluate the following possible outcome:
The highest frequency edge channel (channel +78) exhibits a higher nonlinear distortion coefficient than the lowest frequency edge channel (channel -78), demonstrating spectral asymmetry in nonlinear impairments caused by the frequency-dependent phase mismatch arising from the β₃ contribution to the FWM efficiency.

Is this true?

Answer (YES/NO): YES